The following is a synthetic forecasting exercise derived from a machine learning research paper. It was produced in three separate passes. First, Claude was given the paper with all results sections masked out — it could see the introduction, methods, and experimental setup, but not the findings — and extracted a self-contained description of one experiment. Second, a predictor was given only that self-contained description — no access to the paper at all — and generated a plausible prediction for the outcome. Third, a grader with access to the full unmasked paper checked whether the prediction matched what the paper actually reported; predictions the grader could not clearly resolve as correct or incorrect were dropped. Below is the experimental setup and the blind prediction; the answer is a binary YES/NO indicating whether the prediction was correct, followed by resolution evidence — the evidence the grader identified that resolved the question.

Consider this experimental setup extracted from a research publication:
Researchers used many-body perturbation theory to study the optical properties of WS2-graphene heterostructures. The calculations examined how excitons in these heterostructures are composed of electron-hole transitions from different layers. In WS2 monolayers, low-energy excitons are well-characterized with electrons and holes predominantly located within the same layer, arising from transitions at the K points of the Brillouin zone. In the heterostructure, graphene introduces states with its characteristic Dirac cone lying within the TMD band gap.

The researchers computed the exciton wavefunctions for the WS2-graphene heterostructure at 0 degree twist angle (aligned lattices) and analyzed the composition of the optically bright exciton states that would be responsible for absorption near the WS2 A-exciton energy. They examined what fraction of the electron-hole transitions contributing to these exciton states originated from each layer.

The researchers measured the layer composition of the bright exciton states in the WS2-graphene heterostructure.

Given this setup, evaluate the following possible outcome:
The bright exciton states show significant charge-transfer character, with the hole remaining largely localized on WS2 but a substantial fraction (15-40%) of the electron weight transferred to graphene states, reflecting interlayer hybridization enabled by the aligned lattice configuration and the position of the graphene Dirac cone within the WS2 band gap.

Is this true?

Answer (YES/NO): NO